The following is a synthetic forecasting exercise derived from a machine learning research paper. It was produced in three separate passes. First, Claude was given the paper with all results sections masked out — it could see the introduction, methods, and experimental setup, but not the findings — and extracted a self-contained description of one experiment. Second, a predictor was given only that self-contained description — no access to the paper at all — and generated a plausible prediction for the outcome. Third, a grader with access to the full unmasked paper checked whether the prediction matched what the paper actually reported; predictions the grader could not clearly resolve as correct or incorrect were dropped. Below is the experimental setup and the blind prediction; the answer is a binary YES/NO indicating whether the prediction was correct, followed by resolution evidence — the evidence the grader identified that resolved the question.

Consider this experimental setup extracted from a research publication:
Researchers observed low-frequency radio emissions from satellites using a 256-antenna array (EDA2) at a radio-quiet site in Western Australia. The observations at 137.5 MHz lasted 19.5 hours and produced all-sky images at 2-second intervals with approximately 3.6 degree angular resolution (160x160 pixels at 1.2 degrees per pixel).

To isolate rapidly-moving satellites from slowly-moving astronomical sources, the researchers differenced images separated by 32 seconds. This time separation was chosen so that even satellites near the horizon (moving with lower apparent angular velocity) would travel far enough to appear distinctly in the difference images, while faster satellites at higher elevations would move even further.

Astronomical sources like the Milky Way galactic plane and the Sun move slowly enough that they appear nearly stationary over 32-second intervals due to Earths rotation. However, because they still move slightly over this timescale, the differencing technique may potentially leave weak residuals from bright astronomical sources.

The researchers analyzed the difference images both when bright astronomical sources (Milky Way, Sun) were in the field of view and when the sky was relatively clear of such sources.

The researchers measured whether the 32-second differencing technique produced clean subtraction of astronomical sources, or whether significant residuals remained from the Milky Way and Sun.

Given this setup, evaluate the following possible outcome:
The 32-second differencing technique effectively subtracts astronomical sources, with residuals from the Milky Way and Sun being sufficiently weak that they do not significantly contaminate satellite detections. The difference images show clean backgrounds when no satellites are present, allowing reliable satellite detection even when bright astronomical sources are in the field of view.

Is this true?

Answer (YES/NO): NO